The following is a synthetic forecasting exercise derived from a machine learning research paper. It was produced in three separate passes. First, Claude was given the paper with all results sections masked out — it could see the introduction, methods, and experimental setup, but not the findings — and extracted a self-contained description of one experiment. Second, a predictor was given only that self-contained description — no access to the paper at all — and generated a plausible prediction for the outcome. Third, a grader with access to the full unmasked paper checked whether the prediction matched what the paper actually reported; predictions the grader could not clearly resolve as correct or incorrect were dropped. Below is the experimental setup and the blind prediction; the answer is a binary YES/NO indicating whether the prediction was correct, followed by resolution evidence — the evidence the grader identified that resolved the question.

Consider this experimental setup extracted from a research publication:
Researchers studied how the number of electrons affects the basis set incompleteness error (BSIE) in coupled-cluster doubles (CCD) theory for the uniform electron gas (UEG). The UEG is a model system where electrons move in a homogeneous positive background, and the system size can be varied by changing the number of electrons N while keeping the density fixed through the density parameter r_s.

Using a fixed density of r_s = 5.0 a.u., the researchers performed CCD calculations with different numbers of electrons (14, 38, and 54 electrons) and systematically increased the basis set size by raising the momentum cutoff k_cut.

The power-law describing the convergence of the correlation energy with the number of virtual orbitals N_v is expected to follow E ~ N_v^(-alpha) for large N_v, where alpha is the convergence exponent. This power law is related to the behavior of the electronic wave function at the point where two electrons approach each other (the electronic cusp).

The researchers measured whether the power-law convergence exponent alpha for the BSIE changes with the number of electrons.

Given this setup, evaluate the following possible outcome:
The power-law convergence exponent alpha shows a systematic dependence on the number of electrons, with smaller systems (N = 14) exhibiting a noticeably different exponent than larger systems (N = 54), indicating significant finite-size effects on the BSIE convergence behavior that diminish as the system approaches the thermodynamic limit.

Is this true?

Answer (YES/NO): NO